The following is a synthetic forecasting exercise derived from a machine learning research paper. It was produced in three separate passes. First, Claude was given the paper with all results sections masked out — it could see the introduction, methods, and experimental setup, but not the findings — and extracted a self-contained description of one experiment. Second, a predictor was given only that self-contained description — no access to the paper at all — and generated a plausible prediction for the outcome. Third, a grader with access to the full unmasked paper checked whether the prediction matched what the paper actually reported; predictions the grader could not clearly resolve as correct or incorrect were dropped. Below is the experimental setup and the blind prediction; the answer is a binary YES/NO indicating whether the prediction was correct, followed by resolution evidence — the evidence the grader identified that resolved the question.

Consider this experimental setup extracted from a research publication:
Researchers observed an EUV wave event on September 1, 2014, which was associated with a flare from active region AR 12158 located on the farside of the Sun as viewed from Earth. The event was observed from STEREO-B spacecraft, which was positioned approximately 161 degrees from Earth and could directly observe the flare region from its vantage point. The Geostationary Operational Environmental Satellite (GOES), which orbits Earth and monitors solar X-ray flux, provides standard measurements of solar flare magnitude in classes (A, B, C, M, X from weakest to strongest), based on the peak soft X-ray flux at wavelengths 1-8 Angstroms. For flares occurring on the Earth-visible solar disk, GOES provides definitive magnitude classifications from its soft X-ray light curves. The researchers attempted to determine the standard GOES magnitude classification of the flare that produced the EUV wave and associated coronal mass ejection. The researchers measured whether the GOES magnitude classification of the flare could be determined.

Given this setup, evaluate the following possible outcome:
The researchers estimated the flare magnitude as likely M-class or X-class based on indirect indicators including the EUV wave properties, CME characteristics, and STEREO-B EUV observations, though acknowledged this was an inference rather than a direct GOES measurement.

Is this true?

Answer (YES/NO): NO